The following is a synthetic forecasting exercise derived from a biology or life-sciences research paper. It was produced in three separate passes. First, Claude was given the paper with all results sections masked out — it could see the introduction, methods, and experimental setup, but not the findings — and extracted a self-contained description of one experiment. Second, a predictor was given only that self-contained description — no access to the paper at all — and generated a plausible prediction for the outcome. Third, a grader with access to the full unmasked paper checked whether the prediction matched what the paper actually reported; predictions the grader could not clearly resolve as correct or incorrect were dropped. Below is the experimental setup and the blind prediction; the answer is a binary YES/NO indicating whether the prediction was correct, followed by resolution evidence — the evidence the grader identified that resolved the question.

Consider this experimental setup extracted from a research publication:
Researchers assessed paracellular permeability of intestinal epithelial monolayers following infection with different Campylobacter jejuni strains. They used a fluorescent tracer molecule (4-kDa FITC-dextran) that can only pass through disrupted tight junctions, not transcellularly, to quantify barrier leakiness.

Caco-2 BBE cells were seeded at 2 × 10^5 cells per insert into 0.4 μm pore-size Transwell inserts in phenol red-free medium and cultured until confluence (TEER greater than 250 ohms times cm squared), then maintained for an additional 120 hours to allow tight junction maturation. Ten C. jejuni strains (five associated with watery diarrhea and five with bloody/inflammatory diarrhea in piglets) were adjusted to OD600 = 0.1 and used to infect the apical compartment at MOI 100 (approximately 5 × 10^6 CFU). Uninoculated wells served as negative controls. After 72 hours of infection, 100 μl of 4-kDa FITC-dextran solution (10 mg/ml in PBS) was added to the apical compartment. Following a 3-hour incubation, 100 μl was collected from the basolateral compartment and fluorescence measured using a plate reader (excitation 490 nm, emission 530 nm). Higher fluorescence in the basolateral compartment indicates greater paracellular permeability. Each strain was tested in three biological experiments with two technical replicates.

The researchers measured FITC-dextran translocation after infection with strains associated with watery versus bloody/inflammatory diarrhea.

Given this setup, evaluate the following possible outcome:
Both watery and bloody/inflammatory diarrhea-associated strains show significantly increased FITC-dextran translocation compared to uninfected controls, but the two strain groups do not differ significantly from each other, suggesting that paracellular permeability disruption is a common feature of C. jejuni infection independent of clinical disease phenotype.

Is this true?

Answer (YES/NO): NO